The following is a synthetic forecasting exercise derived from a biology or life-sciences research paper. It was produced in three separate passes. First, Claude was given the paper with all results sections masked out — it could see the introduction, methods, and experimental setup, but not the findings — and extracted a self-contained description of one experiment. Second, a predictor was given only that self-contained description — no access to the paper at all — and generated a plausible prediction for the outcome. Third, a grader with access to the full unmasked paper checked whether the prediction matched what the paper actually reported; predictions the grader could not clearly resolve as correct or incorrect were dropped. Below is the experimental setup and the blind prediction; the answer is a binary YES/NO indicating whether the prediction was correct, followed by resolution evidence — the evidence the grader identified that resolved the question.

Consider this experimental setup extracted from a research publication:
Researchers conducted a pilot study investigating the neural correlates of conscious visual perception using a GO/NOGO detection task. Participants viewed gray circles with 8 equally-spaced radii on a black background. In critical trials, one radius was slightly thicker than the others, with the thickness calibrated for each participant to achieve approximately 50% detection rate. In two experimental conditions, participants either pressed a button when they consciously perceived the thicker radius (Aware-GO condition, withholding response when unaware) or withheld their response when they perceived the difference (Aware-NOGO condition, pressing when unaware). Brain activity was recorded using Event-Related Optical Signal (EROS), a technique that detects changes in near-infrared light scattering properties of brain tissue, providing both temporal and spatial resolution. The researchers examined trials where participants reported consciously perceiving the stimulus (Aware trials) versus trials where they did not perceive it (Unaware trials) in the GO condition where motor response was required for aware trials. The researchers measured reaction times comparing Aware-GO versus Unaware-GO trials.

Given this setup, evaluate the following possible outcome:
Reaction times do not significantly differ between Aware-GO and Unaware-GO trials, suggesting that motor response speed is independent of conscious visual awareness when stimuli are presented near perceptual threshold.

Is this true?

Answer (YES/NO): YES